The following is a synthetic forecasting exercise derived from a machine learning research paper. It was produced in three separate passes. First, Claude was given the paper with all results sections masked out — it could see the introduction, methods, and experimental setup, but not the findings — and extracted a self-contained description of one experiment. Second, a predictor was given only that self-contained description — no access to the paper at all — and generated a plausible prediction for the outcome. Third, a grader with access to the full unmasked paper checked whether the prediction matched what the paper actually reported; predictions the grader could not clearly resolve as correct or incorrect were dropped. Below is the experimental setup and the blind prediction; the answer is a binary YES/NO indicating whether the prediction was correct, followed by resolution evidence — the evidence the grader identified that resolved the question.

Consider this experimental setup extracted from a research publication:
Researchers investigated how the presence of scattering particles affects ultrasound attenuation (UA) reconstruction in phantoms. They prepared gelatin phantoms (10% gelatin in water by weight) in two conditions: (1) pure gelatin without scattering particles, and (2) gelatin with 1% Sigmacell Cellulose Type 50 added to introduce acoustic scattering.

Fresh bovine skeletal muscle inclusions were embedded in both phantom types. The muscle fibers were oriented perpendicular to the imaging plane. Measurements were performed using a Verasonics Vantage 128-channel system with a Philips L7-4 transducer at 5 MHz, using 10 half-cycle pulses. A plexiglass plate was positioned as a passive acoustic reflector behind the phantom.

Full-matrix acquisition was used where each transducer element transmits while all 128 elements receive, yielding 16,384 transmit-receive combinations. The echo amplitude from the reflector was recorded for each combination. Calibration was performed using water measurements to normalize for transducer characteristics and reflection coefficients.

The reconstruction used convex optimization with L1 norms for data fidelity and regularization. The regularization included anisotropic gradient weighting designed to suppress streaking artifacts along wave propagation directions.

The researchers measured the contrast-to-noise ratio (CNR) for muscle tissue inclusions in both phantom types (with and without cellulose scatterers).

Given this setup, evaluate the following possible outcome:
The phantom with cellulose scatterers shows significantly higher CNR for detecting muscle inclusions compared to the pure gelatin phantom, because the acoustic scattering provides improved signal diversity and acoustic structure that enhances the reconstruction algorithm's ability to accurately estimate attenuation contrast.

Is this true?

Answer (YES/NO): NO